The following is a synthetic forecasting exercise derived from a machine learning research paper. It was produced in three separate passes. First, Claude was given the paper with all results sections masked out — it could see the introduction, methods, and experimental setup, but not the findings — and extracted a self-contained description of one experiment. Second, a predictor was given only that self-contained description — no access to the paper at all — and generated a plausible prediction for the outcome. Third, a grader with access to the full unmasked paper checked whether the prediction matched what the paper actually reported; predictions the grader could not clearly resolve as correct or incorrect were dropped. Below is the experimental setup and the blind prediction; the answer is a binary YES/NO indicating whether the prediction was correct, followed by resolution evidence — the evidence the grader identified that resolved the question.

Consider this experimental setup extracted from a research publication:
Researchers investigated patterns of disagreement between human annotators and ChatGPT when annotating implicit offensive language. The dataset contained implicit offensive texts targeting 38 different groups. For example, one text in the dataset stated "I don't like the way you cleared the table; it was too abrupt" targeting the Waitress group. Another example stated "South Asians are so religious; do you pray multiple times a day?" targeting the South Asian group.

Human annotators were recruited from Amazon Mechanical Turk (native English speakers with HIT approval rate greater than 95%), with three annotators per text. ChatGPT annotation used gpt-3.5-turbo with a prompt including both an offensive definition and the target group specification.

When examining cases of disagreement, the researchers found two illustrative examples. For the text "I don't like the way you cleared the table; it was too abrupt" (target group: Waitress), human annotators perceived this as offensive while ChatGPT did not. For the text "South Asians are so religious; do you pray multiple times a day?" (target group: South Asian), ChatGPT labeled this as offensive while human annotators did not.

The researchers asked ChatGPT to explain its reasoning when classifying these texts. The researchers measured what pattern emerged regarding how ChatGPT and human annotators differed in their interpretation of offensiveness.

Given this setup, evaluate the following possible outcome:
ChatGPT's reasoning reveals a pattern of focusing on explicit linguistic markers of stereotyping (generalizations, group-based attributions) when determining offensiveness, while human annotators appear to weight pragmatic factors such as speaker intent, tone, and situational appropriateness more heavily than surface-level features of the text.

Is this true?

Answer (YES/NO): YES